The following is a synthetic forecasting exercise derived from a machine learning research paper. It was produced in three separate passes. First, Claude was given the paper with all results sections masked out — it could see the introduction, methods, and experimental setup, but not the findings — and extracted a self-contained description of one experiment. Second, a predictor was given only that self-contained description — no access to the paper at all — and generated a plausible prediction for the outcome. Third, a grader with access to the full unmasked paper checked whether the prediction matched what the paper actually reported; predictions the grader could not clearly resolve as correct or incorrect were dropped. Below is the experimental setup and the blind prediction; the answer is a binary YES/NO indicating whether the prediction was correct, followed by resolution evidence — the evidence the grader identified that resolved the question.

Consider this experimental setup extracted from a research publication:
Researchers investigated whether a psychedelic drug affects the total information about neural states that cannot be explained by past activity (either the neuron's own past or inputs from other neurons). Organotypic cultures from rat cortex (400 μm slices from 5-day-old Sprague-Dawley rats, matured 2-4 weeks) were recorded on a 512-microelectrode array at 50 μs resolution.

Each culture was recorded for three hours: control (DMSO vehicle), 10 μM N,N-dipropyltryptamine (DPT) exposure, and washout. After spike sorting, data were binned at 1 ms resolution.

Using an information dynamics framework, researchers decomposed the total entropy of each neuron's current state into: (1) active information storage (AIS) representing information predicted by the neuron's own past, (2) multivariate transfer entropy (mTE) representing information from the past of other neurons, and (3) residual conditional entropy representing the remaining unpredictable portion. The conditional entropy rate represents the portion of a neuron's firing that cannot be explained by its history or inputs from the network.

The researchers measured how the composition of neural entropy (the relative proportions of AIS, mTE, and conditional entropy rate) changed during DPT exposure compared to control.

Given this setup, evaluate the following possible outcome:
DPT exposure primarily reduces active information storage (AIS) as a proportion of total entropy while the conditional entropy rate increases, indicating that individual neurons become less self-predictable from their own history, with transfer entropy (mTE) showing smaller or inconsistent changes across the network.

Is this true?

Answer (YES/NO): NO